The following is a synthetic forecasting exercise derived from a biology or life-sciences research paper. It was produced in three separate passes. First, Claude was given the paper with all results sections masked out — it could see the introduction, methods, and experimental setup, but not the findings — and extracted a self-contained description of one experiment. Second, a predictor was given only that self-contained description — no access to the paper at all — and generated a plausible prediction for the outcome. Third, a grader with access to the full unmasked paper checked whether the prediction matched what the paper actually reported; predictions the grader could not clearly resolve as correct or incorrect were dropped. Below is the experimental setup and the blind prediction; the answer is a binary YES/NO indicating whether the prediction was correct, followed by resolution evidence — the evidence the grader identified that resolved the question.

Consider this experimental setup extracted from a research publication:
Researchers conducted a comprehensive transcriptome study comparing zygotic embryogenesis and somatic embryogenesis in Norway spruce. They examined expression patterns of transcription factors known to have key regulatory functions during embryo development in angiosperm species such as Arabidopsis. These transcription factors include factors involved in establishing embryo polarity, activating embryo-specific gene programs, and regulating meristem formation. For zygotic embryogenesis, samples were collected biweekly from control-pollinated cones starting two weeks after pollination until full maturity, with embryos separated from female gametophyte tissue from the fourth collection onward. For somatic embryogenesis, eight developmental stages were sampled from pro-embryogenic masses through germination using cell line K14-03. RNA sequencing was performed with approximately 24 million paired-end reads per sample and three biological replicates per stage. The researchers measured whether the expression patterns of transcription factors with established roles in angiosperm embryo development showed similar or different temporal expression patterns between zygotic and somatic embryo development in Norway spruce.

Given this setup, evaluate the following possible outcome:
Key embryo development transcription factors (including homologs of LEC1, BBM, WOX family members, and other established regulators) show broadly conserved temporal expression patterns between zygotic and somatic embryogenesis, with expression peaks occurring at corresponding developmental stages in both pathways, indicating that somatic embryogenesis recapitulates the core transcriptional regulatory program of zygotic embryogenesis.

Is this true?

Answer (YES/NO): NO